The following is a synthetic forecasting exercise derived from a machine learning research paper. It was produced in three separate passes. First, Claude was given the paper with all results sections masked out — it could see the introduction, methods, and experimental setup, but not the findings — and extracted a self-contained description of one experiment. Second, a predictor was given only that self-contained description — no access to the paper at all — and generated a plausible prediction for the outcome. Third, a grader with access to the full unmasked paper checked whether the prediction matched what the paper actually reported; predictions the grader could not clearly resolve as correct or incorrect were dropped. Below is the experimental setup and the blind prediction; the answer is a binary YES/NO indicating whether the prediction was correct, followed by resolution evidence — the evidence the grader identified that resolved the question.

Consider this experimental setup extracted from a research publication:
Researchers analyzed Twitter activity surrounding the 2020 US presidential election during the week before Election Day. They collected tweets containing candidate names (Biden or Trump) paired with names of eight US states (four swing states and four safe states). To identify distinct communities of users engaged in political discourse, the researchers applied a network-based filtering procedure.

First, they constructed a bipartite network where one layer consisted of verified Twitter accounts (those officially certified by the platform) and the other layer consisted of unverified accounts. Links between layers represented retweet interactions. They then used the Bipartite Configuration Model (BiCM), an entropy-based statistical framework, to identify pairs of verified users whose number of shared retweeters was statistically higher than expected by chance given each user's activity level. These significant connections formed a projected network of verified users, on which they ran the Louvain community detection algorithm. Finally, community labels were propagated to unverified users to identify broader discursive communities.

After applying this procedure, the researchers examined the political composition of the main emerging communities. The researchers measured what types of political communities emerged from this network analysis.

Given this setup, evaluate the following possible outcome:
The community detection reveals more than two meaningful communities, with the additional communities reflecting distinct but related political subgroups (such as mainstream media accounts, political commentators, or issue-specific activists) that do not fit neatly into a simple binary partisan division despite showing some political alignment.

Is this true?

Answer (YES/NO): NO